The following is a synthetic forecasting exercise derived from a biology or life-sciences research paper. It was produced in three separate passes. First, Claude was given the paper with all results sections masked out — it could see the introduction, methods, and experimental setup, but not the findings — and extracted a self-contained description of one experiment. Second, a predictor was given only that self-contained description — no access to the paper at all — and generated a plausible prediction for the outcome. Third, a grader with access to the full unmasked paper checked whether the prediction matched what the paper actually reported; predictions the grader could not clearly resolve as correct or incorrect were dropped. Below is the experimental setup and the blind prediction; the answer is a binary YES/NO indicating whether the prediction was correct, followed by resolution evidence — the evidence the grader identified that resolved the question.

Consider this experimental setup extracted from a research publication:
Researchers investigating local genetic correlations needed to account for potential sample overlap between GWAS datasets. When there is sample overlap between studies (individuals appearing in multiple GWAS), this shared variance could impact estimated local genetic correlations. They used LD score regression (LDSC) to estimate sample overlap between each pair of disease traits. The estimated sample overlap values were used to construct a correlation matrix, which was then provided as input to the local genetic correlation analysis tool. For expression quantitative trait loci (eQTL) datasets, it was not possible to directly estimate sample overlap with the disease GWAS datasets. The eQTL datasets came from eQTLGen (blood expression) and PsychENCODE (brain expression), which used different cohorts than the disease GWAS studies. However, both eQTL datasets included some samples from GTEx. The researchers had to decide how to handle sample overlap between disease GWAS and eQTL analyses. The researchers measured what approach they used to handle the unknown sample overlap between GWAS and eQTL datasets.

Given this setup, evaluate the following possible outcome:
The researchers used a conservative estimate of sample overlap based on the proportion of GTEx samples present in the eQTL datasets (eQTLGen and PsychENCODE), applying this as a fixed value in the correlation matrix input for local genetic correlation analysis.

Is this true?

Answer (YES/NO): NO